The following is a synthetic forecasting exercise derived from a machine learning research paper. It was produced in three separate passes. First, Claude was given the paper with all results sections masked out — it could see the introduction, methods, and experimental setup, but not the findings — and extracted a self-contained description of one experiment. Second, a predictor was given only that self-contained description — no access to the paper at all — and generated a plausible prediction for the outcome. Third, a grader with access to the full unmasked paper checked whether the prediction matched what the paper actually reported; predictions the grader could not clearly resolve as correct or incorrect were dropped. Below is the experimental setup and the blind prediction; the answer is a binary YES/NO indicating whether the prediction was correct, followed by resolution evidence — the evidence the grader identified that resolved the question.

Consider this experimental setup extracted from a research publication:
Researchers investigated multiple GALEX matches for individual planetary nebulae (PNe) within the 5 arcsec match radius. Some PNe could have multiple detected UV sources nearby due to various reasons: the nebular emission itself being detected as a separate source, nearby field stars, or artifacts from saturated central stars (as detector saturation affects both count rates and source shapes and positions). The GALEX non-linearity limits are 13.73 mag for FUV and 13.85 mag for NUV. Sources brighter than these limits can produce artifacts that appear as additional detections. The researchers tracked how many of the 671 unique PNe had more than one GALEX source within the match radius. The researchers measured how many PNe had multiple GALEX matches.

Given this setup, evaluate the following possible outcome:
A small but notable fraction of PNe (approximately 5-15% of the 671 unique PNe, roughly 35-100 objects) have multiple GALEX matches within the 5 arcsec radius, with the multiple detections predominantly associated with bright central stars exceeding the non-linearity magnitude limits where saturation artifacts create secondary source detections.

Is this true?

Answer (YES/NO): YES